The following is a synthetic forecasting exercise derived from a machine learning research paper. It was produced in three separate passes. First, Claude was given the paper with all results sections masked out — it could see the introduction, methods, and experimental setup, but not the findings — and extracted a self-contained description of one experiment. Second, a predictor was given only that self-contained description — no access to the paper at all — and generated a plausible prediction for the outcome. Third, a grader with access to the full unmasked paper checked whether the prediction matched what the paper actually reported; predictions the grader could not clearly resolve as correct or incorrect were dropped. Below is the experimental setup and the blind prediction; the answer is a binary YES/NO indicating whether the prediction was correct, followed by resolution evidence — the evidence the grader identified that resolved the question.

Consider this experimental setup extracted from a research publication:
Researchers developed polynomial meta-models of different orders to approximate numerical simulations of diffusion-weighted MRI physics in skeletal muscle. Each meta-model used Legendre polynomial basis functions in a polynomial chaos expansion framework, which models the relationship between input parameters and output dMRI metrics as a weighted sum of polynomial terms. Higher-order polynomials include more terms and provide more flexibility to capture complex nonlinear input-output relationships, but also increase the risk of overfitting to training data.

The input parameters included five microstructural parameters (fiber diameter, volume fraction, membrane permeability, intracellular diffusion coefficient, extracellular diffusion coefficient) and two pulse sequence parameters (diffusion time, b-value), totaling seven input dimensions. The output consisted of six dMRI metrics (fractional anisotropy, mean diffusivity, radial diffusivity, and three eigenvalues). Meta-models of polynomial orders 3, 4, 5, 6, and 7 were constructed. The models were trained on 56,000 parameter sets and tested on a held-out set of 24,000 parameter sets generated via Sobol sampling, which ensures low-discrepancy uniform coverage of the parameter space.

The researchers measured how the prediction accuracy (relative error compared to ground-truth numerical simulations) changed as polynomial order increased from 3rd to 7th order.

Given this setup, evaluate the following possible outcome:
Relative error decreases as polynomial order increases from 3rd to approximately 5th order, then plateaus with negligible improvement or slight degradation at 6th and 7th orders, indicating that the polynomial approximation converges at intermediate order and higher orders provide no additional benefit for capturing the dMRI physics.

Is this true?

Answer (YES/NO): NO